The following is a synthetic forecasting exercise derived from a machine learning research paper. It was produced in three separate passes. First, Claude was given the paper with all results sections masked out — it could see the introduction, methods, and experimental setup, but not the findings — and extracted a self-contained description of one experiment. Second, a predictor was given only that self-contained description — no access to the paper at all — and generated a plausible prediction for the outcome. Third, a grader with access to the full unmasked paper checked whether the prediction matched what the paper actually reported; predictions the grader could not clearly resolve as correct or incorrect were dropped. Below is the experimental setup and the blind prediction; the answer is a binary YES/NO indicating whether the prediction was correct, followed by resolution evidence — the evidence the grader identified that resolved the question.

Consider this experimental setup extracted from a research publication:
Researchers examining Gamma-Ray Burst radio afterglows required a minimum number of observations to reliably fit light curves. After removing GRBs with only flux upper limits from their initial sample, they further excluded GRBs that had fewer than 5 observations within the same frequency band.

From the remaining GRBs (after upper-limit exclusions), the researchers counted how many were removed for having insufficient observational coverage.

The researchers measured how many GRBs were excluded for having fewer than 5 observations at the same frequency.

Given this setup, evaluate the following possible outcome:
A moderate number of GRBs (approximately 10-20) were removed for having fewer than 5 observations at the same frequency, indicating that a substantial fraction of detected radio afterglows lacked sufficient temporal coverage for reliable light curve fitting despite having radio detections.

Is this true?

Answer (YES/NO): NO